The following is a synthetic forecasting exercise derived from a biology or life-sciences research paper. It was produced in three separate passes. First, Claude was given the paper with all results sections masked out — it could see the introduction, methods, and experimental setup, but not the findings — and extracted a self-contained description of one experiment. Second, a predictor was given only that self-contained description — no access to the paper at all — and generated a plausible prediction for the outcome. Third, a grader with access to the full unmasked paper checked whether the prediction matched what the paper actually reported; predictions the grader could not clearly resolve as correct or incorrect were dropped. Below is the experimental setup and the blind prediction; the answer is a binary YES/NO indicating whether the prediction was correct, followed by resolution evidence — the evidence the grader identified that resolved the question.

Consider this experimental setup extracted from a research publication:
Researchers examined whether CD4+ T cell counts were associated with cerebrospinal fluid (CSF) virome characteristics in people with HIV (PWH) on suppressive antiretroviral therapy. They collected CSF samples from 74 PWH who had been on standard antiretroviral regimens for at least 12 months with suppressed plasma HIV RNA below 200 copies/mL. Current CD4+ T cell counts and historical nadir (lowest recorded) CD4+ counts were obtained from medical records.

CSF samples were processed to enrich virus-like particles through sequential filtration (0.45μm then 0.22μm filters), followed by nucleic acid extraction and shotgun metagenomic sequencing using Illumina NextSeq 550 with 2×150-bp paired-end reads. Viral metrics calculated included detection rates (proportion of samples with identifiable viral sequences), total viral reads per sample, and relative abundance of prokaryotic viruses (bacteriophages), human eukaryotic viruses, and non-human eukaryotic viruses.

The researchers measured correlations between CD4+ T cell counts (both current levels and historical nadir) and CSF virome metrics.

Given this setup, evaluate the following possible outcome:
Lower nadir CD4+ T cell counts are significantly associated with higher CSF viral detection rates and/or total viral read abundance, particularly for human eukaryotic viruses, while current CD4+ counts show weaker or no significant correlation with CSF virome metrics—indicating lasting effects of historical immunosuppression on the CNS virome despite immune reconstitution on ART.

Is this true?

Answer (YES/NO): NO